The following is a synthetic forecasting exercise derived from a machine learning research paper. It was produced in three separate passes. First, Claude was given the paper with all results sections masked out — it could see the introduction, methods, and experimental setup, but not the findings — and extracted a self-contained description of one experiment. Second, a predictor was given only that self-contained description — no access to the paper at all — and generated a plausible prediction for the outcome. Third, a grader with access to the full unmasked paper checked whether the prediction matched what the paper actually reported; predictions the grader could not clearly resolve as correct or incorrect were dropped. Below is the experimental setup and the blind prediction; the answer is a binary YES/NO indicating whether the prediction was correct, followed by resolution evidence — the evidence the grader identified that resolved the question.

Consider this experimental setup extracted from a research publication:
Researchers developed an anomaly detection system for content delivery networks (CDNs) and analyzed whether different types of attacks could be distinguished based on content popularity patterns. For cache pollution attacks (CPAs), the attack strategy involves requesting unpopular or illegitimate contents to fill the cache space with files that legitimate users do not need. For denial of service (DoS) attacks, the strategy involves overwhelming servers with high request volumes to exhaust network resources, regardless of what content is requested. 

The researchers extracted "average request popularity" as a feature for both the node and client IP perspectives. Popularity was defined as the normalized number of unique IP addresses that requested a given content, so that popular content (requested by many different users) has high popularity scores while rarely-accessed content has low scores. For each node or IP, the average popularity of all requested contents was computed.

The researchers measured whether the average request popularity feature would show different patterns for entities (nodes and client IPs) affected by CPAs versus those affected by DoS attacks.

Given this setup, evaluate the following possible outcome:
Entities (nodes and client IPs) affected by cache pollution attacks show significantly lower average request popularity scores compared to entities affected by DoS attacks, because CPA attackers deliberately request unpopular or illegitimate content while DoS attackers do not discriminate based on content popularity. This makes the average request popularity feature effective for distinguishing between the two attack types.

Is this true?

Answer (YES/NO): YES